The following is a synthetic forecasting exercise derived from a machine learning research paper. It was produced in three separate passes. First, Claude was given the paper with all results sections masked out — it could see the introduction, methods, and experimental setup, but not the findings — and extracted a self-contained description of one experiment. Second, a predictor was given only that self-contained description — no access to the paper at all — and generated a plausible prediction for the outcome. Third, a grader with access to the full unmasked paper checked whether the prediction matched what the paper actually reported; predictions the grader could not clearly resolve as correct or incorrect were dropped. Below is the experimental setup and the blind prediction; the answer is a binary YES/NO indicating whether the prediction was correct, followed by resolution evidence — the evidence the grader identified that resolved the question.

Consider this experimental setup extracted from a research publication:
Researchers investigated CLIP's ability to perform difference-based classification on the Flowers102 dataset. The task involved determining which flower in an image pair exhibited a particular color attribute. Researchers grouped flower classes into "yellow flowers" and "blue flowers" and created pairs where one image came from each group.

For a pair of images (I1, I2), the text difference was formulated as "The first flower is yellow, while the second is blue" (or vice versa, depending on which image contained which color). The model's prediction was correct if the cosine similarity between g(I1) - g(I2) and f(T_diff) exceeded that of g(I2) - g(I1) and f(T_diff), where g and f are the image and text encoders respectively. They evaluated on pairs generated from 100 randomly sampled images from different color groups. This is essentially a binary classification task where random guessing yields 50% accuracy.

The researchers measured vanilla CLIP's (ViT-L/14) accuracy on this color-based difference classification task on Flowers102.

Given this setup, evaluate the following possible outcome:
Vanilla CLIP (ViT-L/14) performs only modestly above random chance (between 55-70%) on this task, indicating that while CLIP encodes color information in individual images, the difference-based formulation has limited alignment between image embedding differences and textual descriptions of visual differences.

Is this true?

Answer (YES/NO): NO